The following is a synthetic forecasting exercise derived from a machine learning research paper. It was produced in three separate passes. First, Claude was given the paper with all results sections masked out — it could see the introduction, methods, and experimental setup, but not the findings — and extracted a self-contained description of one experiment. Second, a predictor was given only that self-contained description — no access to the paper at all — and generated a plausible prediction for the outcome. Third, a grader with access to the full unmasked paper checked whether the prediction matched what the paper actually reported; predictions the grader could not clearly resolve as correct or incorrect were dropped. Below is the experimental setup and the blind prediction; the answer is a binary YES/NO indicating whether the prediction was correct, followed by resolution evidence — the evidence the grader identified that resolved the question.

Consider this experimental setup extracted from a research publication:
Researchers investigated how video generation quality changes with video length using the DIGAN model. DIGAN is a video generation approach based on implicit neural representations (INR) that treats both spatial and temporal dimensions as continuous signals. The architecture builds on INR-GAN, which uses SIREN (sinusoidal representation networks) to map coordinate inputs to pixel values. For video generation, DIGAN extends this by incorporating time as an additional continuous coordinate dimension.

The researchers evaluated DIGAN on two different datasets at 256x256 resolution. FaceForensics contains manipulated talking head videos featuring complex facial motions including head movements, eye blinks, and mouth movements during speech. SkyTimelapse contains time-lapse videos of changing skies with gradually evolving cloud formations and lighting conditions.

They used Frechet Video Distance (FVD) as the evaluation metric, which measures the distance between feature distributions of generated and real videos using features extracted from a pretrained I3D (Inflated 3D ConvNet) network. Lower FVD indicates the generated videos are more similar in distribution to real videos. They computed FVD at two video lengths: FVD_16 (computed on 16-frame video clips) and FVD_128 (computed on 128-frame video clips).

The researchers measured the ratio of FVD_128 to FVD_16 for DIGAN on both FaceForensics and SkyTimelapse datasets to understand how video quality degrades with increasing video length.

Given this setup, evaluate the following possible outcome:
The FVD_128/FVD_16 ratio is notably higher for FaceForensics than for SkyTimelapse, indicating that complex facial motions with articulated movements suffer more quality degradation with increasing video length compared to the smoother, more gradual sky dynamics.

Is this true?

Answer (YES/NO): YES